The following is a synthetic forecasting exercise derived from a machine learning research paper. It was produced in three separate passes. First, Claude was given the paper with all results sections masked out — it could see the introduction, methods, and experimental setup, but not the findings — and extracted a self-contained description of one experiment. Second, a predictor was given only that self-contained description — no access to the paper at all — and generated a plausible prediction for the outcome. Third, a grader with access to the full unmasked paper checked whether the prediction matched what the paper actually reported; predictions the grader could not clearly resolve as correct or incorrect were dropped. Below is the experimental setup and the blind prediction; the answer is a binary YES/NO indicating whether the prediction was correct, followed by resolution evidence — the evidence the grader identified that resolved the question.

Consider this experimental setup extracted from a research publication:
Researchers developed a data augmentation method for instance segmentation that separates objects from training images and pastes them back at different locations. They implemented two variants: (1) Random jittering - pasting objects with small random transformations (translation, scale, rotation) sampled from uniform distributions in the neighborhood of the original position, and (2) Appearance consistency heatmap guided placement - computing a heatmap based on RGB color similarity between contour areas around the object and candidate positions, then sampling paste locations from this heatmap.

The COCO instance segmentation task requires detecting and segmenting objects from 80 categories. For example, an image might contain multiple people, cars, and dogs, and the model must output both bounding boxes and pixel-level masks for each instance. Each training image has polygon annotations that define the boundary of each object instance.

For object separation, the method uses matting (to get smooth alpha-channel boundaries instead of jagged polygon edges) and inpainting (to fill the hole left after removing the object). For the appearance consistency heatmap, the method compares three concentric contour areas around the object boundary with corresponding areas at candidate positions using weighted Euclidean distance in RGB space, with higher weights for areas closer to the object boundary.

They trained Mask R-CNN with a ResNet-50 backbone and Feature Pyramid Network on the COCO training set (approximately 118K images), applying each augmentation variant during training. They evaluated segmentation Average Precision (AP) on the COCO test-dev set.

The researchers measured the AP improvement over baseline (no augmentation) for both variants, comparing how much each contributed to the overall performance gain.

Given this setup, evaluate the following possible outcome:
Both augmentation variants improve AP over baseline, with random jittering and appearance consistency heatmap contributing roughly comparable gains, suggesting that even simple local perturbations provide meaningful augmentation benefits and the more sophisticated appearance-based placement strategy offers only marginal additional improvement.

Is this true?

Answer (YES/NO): NO